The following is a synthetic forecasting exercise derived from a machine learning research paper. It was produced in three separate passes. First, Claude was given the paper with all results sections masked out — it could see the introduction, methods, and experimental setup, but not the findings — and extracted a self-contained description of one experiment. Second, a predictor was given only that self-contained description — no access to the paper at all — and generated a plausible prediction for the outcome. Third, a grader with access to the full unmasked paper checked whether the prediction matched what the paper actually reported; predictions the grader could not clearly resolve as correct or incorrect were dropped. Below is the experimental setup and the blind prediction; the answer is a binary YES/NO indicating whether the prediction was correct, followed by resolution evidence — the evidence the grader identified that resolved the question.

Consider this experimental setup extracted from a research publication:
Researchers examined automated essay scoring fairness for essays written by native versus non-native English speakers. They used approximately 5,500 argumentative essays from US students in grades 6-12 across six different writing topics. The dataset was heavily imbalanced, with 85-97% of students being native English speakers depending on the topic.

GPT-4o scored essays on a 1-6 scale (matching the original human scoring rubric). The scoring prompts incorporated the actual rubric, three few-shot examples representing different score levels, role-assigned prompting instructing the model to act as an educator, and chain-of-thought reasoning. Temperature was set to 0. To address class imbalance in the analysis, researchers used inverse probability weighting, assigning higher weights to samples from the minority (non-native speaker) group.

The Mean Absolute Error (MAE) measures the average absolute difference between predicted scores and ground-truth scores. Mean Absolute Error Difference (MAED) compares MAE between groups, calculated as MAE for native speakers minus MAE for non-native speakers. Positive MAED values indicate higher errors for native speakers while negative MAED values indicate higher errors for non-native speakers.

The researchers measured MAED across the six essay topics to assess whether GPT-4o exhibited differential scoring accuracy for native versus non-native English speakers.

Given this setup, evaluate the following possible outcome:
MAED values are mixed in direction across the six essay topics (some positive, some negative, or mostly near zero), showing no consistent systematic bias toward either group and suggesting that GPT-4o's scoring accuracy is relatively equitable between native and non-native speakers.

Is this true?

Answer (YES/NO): NO